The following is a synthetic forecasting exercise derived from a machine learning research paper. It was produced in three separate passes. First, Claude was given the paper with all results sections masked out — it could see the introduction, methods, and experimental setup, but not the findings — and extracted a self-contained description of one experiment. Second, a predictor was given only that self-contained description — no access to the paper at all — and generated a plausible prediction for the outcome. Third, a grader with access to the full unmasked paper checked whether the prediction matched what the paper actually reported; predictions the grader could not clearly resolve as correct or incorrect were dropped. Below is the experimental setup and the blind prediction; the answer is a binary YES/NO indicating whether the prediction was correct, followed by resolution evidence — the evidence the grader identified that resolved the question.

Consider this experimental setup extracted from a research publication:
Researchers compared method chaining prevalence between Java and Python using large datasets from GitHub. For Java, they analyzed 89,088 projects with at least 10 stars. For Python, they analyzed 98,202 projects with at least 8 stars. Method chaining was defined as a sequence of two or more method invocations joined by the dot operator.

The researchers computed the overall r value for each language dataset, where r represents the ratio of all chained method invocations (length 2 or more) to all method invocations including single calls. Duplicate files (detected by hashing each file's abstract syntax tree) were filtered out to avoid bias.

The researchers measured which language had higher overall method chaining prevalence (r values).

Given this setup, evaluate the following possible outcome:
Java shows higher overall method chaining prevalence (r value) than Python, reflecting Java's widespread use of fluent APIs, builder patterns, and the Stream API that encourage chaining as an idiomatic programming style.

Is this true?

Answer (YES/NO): YES